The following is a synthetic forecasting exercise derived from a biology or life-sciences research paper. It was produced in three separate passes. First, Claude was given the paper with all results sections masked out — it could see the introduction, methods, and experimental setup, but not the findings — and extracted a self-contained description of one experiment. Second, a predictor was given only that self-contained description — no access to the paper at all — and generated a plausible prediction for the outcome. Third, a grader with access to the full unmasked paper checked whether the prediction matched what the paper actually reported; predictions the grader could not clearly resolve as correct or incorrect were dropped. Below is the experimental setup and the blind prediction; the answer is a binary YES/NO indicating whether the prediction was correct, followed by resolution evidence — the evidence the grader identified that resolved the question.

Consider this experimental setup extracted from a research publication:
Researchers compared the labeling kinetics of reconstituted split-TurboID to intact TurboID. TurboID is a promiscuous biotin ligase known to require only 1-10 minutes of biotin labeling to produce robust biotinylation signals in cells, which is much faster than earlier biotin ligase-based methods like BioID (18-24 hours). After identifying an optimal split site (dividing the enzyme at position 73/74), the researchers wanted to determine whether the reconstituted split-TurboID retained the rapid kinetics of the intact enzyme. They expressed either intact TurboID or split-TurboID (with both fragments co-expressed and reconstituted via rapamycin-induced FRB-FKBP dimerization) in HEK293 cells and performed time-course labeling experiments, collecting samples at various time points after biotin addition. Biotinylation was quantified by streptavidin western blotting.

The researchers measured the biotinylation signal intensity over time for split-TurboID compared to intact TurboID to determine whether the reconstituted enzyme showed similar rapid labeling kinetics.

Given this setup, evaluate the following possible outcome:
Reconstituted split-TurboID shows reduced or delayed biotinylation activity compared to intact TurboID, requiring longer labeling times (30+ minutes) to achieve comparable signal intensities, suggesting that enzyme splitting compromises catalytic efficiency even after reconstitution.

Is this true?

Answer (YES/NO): YES